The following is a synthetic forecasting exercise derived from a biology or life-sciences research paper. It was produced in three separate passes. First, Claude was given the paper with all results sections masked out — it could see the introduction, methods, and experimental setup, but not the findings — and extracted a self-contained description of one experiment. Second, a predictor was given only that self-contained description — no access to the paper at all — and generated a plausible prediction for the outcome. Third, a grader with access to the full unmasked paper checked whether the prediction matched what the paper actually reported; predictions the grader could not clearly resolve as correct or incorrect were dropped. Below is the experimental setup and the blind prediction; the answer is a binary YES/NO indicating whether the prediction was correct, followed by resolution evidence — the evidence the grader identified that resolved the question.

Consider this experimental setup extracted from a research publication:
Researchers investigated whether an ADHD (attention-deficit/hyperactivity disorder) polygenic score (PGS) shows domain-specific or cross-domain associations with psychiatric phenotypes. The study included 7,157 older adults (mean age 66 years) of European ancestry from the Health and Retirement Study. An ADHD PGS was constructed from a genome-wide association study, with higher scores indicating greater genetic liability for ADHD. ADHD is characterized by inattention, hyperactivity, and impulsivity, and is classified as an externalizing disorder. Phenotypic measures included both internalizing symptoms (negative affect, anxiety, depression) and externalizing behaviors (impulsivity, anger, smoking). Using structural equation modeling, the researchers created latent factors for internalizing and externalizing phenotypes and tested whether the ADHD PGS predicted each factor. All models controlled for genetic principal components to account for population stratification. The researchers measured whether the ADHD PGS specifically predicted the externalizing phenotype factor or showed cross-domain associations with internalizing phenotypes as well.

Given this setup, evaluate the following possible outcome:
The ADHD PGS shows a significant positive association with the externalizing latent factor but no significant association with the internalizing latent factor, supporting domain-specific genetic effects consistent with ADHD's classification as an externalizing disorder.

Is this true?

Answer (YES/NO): NO